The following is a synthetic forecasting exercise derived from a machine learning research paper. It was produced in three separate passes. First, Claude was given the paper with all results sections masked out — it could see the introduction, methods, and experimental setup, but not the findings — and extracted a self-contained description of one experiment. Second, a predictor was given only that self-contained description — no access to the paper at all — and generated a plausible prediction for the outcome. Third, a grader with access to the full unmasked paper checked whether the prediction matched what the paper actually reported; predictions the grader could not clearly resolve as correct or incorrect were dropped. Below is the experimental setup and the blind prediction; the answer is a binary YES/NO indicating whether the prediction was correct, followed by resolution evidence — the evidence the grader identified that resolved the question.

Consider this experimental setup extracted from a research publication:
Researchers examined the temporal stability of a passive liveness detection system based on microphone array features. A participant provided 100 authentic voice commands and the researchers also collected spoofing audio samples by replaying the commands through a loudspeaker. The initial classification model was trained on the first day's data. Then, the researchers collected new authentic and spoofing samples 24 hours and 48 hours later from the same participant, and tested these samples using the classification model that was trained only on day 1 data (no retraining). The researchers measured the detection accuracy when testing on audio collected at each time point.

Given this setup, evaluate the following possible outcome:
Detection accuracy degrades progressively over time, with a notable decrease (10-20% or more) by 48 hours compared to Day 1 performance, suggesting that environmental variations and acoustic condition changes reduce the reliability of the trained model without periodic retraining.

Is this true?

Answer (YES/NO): NO